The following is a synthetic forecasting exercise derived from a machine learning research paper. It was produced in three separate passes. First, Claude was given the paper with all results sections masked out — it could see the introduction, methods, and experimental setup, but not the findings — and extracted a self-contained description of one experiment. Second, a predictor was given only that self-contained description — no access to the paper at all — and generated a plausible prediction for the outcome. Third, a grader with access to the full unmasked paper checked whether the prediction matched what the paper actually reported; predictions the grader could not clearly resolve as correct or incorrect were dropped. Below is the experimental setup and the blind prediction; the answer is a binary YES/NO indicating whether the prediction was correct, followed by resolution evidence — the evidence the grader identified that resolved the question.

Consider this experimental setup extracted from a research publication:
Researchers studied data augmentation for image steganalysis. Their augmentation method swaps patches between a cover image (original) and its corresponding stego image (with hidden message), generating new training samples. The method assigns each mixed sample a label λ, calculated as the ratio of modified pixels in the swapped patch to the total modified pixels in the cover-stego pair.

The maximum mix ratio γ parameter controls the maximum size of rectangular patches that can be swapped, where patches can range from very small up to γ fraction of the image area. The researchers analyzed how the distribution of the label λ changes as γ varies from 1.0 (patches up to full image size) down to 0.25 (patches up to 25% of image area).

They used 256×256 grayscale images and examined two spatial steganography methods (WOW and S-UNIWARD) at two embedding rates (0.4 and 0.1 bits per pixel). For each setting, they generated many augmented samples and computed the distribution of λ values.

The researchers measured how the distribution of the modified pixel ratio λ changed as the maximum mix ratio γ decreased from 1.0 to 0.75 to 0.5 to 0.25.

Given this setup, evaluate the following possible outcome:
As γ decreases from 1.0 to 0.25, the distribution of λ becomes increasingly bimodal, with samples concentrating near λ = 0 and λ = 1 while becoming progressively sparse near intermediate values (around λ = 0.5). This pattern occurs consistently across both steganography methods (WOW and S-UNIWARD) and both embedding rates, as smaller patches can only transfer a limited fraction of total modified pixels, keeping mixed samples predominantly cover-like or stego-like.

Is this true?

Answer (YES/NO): NO